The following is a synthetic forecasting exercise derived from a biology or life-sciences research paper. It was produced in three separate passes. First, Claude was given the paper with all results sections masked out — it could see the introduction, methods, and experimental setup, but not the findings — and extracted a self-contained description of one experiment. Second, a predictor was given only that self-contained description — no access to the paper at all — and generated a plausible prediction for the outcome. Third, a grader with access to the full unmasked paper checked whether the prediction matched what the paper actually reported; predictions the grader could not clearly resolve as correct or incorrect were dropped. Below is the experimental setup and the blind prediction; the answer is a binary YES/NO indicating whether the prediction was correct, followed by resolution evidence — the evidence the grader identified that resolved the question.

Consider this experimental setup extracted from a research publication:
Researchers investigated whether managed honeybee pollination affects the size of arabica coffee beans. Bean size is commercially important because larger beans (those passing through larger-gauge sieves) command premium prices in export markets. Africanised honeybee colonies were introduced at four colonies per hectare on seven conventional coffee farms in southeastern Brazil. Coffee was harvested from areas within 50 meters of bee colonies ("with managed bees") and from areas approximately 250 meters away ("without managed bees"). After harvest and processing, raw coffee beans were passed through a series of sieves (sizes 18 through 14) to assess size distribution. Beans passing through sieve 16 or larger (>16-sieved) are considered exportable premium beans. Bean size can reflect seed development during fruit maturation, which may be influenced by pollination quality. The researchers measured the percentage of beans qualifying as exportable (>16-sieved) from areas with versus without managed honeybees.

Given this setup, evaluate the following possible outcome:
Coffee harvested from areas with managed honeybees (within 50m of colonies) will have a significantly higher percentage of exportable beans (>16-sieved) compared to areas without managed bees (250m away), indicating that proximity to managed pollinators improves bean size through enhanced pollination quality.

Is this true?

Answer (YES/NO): NO